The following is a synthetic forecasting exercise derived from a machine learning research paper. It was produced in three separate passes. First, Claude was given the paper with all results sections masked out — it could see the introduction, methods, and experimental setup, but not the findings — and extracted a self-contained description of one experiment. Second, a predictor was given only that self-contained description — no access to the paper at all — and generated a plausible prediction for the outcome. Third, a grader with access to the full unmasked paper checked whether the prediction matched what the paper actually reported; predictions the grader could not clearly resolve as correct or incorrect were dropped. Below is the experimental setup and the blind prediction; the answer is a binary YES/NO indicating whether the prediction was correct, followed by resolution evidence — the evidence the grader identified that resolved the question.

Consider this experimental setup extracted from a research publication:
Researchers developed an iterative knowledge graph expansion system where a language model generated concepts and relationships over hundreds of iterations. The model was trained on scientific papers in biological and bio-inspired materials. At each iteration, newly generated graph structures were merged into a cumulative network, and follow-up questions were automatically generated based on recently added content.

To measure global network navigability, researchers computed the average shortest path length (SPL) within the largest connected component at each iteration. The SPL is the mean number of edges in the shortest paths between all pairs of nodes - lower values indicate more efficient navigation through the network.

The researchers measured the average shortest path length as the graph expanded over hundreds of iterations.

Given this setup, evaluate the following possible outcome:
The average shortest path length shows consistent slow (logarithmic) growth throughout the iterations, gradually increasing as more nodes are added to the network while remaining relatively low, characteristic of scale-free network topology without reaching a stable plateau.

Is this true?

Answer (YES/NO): NO